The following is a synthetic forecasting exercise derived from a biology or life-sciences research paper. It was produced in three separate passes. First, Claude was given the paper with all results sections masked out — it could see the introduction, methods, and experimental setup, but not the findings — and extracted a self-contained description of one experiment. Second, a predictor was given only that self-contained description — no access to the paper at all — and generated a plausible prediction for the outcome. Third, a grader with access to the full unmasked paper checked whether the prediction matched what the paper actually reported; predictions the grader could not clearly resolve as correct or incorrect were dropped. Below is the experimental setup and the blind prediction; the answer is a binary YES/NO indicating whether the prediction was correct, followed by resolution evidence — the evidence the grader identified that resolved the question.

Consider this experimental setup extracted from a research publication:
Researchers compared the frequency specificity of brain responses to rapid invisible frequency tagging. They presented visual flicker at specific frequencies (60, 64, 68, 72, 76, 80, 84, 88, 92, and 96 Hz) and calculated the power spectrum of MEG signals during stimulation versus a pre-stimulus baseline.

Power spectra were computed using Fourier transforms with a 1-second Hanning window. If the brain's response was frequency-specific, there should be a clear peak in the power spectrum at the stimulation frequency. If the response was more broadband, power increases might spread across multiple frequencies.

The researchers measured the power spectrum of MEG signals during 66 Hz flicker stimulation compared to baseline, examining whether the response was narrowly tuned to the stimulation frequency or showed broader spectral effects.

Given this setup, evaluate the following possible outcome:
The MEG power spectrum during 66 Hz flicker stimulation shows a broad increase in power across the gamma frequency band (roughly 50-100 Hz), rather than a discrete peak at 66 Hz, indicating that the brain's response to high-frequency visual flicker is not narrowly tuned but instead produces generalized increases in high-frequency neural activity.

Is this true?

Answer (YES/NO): NO